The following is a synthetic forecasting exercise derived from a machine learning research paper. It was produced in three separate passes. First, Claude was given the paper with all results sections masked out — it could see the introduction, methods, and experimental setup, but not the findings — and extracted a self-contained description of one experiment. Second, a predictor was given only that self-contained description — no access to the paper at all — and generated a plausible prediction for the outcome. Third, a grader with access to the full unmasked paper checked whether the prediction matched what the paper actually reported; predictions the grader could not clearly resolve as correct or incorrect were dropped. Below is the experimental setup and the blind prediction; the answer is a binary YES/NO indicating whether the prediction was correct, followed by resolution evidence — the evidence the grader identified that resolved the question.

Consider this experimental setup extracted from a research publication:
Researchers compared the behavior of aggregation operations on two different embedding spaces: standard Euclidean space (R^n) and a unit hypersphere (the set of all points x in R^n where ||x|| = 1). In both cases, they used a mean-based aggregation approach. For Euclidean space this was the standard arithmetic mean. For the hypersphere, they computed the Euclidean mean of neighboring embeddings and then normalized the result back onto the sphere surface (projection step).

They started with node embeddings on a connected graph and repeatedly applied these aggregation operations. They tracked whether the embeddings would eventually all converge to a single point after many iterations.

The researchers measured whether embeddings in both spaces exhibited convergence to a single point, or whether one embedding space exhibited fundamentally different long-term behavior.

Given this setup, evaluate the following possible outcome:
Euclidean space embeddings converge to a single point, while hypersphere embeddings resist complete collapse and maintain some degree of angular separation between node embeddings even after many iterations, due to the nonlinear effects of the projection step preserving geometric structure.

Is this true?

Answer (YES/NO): YES